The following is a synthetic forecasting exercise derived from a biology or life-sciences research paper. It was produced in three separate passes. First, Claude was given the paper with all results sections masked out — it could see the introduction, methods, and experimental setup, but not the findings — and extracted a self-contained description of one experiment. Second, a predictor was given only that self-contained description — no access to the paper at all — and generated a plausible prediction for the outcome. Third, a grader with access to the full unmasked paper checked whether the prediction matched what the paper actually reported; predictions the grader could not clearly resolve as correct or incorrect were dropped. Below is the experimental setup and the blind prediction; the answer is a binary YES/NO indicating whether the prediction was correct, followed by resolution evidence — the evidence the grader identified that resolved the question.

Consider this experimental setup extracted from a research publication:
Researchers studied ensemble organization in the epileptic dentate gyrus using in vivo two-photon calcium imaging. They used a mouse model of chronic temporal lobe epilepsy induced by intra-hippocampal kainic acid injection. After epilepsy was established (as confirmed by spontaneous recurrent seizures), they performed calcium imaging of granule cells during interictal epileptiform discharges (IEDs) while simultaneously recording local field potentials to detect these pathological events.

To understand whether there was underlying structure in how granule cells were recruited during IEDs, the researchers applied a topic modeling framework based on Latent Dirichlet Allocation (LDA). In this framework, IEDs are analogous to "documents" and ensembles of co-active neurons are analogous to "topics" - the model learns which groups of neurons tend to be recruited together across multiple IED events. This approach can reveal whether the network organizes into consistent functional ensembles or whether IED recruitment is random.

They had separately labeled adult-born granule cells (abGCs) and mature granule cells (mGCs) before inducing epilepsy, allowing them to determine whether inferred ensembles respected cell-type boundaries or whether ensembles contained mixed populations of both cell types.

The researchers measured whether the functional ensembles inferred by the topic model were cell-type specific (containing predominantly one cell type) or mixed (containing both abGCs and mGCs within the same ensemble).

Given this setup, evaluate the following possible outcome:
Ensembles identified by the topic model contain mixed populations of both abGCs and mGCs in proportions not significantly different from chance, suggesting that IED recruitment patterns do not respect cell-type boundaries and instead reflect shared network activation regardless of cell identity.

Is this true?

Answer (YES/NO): NO